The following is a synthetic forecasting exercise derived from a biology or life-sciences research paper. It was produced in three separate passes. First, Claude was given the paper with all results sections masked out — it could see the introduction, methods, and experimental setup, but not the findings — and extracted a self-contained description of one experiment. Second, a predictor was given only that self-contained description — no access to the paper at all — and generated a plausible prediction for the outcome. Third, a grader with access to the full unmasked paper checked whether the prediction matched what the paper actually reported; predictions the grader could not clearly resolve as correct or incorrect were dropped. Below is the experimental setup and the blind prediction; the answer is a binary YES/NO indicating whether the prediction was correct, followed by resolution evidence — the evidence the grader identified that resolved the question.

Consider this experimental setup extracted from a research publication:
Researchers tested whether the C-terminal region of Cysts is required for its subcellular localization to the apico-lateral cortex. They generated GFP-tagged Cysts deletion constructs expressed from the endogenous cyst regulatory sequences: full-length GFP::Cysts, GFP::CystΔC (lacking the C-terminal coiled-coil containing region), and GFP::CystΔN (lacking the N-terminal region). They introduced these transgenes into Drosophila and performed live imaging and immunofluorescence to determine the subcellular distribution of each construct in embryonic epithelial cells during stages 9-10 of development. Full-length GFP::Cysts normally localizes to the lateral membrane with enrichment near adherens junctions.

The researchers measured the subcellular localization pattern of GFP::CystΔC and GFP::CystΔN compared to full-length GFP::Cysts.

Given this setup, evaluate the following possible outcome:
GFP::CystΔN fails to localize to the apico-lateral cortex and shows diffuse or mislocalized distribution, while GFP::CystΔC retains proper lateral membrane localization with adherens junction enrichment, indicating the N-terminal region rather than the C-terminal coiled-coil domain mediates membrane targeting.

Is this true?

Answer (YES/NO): NO